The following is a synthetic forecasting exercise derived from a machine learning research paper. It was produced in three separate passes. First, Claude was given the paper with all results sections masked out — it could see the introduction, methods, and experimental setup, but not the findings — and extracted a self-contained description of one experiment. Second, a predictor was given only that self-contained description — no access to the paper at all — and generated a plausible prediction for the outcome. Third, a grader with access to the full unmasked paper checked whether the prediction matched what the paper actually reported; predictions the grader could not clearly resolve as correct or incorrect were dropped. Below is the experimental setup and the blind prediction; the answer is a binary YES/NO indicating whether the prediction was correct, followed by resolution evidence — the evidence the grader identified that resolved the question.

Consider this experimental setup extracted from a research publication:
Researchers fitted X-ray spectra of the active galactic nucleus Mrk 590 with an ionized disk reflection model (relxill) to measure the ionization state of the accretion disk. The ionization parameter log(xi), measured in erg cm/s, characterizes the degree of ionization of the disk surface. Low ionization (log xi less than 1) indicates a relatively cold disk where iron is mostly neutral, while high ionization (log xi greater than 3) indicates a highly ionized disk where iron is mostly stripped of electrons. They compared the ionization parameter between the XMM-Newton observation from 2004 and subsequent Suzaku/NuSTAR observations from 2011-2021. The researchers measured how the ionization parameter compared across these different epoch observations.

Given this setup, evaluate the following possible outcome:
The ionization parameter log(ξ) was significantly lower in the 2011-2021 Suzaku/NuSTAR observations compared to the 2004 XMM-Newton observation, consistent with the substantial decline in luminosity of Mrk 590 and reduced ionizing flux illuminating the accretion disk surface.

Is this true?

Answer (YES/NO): NO